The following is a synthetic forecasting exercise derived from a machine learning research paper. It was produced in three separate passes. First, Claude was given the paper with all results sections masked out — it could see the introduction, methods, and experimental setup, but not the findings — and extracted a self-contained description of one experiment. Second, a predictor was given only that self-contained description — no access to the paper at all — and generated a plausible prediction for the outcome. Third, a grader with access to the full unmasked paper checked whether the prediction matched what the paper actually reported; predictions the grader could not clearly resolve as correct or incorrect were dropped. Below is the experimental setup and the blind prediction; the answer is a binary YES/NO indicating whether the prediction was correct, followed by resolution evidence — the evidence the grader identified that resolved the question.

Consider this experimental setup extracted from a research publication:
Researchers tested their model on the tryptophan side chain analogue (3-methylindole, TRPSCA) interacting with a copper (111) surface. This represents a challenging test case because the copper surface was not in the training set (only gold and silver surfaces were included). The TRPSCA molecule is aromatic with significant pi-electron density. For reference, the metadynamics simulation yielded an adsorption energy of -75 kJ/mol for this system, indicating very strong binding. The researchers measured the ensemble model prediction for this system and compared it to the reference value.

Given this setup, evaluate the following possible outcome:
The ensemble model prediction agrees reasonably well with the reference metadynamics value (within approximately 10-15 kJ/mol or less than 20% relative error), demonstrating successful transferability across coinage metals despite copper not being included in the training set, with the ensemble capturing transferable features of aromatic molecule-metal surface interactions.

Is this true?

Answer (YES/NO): NO